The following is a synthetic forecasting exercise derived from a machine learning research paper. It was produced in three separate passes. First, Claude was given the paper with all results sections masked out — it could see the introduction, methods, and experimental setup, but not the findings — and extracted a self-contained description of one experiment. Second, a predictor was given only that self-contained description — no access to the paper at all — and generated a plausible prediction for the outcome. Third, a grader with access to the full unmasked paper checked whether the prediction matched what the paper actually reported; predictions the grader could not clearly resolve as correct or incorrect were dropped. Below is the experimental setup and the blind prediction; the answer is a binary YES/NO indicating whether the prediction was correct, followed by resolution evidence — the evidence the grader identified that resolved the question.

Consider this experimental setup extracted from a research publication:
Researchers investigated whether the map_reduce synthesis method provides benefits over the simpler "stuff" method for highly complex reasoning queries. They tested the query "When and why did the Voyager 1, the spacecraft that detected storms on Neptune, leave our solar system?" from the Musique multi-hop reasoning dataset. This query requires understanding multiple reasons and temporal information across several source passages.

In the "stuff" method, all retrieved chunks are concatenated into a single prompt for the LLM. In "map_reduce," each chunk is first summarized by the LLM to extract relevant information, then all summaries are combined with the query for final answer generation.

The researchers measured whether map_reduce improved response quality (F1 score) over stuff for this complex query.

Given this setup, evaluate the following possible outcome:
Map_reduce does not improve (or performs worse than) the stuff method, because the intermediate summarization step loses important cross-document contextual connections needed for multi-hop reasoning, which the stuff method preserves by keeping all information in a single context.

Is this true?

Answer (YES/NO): NO